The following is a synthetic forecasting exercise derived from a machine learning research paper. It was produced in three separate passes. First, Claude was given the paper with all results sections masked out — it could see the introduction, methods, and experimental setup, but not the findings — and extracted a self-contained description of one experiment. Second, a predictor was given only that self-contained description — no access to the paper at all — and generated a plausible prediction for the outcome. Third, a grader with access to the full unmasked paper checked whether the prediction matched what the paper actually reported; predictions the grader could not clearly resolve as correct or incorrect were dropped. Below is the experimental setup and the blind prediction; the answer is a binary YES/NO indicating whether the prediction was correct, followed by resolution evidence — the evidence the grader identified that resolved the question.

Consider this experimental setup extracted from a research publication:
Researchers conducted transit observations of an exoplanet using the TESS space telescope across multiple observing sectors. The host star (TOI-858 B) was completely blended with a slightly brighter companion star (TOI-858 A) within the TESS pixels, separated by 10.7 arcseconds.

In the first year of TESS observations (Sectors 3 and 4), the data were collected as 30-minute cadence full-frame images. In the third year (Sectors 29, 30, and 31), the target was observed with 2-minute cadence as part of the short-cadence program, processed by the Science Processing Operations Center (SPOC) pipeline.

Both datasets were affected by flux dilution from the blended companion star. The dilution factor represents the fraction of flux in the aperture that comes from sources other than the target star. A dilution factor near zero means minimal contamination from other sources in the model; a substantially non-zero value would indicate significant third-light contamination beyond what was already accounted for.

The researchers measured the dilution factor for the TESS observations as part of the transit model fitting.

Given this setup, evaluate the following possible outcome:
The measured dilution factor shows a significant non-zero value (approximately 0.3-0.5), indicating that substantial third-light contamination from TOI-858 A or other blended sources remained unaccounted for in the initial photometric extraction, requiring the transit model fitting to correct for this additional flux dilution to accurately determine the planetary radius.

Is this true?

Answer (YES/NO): NO